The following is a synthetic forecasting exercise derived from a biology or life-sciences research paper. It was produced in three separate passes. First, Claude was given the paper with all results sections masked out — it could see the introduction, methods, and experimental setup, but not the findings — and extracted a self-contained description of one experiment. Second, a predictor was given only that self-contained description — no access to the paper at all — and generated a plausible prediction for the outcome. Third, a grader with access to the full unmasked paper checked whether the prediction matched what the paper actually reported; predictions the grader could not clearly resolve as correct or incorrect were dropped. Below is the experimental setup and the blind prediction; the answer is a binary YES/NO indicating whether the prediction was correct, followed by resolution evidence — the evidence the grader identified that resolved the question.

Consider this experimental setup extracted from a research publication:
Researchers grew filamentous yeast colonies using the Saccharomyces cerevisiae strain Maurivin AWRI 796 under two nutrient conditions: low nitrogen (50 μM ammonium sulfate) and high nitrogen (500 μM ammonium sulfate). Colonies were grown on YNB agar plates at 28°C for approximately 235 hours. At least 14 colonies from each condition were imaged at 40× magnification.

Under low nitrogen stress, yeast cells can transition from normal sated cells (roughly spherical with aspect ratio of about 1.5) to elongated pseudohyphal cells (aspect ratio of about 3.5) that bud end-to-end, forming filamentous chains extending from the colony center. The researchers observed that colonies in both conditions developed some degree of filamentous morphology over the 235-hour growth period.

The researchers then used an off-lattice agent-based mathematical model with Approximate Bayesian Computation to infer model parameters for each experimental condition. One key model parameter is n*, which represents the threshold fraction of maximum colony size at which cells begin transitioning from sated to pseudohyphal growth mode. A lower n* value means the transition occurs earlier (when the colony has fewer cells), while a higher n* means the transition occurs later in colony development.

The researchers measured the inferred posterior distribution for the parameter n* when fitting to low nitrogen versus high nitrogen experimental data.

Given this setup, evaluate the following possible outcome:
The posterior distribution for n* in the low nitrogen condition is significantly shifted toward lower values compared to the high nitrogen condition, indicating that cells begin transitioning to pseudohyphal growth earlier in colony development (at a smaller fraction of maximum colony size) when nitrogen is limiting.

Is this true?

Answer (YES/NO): YES